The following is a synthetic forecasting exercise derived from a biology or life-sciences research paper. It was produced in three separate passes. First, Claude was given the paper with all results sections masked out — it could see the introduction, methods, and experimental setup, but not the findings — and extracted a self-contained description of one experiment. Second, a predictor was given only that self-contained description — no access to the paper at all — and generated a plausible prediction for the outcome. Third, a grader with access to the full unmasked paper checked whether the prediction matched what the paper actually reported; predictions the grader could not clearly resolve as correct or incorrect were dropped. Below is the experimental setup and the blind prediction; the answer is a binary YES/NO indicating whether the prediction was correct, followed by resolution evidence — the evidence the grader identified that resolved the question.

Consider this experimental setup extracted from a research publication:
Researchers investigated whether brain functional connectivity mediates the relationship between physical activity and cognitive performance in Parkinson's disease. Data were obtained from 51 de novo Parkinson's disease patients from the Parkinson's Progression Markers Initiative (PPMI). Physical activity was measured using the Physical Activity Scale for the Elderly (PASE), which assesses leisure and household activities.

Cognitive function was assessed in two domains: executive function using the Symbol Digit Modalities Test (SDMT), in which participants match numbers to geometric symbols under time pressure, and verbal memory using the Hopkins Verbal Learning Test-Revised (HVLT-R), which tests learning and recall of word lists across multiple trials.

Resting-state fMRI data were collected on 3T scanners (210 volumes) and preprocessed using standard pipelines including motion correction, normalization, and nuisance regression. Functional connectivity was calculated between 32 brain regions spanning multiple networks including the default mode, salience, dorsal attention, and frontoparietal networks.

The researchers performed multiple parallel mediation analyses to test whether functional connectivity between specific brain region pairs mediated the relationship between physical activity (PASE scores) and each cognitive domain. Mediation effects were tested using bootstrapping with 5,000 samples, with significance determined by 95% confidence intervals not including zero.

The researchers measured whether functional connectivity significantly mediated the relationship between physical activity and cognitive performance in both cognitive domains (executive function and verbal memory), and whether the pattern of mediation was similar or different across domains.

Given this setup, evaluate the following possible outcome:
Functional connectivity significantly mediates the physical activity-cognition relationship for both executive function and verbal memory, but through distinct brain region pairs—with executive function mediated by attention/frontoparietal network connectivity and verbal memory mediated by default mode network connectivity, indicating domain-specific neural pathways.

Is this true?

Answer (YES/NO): NO